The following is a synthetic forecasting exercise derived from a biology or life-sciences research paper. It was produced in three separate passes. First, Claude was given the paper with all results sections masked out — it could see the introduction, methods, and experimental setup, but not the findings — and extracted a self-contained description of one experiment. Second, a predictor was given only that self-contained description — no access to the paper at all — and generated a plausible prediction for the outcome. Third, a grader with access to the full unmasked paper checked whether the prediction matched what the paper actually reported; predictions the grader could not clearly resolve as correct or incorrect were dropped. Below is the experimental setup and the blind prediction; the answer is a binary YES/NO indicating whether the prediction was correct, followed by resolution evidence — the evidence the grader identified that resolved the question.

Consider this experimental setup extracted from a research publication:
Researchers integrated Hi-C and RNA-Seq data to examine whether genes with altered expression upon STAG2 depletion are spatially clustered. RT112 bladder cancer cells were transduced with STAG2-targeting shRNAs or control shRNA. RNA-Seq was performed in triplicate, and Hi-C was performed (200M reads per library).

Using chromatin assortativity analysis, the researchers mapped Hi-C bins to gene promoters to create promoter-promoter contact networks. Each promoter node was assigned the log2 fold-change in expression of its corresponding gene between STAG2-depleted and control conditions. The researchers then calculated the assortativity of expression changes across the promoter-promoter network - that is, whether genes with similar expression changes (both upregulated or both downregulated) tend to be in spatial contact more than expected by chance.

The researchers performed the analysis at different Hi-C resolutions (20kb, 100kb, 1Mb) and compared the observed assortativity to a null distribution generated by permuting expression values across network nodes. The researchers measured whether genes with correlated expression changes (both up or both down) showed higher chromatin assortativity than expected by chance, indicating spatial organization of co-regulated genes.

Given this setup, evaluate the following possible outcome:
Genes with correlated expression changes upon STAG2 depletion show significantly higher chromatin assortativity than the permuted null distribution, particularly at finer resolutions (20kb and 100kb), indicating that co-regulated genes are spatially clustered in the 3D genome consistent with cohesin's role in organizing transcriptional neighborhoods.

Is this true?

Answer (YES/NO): NO